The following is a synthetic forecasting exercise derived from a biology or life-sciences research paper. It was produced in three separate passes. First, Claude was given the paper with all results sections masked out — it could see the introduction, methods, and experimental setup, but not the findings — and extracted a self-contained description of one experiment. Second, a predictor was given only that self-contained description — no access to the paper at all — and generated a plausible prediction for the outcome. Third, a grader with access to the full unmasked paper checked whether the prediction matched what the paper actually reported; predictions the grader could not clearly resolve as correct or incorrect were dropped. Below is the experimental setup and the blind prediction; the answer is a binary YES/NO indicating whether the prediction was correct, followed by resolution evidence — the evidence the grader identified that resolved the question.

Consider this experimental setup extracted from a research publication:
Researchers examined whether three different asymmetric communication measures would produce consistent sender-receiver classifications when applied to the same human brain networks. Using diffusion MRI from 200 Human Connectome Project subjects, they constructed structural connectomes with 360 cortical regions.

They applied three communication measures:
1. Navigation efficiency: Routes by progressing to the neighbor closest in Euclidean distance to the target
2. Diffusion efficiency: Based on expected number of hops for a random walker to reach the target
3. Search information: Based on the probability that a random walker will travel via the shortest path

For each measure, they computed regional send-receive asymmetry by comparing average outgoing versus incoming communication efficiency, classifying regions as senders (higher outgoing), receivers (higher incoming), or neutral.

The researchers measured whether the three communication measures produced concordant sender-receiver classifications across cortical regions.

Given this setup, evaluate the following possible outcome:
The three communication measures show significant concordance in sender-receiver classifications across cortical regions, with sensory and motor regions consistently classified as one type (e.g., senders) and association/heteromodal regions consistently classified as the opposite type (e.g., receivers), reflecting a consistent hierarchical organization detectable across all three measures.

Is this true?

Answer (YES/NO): YES